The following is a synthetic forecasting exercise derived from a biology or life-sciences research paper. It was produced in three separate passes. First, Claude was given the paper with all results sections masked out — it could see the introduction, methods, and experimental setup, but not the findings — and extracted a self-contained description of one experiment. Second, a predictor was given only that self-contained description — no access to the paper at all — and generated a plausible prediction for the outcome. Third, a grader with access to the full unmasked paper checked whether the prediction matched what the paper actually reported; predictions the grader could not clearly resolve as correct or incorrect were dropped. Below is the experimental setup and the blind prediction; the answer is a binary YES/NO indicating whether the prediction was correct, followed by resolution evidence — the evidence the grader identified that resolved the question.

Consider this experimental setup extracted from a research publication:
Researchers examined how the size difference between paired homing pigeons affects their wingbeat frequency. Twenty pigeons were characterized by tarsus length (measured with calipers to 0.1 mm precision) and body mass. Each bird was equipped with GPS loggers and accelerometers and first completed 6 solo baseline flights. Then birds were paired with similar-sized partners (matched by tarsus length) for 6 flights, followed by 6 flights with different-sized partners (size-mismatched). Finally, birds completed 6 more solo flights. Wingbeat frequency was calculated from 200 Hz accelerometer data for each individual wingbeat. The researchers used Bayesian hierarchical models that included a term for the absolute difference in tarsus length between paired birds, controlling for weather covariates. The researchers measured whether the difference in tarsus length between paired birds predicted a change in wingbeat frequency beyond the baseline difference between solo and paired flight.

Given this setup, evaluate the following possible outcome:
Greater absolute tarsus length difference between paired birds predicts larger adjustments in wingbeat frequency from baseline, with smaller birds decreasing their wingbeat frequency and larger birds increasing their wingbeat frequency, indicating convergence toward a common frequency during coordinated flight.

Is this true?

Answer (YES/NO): NO